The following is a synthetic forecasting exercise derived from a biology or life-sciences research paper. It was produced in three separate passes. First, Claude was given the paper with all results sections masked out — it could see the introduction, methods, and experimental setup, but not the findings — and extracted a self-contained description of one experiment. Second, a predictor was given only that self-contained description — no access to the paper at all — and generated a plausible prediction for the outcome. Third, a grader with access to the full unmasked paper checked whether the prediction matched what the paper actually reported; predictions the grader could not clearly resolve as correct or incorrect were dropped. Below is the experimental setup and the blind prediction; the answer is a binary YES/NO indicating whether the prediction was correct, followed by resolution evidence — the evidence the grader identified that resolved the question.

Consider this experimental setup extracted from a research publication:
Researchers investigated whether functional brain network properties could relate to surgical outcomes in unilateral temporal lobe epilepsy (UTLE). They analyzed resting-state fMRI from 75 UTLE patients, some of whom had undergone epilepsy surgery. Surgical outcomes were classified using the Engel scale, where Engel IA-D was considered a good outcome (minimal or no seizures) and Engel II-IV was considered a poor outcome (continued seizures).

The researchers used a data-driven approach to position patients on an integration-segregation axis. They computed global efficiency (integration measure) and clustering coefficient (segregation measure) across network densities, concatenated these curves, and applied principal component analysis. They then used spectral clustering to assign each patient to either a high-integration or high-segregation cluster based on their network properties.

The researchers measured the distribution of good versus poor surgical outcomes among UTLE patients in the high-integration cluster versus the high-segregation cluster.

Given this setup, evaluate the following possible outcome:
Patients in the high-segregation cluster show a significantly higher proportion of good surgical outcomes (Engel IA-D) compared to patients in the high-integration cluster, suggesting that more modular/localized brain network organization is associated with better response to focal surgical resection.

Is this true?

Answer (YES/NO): NO